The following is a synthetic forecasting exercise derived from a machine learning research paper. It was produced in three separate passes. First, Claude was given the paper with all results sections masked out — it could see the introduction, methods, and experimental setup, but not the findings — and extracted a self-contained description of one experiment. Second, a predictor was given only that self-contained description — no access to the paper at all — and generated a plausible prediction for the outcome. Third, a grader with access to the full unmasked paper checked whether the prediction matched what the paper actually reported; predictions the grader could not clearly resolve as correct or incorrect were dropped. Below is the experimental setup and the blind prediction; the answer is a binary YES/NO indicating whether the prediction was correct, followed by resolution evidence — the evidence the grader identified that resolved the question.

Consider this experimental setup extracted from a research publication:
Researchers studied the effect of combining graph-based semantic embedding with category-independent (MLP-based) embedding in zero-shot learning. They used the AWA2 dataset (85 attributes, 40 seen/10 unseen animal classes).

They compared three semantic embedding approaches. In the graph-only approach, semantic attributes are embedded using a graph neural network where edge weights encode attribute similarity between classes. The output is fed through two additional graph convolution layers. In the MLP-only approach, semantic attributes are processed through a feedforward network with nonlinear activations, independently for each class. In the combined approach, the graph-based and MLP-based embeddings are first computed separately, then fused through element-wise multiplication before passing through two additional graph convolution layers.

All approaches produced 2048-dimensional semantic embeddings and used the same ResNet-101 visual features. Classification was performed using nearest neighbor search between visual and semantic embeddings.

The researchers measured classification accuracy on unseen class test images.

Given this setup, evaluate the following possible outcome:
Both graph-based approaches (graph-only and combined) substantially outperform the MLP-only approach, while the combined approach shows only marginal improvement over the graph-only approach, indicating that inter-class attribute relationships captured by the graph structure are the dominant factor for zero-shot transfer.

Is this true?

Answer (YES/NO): NO